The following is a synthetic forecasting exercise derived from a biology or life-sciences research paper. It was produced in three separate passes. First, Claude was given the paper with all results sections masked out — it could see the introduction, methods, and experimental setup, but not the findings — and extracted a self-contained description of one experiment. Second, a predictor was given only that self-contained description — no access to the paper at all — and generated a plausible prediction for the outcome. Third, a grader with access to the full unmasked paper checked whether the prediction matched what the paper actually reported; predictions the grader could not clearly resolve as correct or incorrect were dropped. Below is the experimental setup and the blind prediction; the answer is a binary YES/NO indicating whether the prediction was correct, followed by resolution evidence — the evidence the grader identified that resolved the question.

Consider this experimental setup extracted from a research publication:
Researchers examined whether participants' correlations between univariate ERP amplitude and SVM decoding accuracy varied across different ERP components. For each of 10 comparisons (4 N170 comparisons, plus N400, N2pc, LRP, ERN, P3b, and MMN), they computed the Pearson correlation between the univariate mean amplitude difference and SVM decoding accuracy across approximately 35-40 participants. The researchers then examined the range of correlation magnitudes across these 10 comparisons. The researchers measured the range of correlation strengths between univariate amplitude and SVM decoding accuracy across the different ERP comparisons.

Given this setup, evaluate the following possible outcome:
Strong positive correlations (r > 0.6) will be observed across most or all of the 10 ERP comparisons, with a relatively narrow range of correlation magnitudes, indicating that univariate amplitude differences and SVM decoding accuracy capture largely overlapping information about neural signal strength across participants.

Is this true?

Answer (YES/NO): NO